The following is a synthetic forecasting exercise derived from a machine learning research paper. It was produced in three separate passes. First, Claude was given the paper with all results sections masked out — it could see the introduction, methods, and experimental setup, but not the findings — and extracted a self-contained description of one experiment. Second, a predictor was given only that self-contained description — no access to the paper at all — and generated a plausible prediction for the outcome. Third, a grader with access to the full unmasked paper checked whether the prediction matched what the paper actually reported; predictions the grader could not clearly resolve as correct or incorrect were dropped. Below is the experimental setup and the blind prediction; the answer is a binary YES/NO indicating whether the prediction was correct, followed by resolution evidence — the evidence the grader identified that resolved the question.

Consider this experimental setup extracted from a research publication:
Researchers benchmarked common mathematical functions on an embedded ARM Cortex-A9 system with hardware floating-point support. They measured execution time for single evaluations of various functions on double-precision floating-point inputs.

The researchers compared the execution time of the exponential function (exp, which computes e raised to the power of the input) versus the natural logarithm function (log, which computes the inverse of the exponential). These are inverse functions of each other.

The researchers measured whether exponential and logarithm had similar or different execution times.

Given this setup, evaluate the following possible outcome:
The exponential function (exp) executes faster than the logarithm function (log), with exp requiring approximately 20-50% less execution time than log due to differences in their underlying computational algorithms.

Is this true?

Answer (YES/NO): NO